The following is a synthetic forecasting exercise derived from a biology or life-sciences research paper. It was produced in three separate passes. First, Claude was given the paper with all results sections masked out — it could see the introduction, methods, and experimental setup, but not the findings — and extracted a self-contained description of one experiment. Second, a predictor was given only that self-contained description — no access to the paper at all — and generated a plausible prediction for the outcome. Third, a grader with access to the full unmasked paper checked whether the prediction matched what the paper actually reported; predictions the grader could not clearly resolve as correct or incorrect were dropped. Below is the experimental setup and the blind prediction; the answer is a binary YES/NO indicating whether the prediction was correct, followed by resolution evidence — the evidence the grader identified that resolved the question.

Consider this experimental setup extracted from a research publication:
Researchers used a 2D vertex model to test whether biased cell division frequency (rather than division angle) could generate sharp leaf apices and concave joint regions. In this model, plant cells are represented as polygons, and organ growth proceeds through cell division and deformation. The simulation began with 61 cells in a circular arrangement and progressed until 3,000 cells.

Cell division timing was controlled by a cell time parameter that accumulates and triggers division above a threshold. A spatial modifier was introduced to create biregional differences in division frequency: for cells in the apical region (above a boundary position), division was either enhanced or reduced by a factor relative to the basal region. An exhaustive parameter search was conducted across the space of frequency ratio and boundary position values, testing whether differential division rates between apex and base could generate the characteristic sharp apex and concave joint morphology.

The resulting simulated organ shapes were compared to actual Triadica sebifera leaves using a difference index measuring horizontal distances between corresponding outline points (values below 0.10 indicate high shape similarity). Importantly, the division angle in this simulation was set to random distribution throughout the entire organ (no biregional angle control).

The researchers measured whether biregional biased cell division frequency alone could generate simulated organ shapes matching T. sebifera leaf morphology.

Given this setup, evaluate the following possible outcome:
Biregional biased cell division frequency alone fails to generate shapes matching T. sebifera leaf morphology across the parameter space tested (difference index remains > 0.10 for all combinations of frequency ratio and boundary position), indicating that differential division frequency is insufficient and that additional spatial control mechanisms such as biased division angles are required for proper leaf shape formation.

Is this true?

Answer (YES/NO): YES